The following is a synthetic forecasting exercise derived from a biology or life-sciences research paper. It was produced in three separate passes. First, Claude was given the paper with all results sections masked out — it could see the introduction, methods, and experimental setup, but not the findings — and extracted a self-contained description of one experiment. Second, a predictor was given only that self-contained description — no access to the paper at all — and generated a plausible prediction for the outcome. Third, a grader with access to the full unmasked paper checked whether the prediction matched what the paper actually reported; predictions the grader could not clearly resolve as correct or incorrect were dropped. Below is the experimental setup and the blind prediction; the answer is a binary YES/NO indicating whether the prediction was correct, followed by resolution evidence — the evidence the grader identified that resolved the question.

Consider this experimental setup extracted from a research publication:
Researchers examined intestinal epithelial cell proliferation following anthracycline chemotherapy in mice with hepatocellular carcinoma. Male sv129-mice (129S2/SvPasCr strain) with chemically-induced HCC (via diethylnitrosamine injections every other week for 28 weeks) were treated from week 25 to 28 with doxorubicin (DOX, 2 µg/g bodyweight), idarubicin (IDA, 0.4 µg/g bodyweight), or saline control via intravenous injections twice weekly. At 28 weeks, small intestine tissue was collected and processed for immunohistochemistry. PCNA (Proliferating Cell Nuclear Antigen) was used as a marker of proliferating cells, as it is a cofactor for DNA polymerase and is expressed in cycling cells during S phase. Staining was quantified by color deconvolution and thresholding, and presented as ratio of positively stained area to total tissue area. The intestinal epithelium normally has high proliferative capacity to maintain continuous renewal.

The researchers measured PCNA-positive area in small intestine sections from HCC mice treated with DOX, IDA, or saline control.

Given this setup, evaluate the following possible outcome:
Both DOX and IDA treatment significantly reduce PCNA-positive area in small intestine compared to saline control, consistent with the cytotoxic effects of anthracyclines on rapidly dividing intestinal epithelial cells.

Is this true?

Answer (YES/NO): NO